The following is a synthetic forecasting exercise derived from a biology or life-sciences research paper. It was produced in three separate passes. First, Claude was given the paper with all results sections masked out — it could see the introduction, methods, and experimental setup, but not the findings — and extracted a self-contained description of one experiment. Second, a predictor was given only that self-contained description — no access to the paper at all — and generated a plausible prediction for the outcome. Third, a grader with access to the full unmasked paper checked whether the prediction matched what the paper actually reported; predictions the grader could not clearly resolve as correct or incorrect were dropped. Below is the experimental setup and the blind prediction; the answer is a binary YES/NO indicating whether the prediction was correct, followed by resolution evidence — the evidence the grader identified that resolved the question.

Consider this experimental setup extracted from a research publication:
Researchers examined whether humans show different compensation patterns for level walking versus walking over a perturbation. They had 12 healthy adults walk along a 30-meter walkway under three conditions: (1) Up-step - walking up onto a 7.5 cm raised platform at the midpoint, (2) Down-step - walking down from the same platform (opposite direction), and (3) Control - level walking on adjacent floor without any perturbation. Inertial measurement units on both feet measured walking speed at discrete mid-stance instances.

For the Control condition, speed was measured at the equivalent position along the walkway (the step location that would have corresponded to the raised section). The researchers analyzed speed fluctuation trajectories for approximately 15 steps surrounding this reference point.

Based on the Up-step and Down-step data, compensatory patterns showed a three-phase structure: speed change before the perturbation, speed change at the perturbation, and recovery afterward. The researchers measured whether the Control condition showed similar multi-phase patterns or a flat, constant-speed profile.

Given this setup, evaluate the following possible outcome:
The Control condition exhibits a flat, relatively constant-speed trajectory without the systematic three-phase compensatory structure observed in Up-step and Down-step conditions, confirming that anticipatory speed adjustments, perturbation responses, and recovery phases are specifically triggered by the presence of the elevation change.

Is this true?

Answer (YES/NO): YES